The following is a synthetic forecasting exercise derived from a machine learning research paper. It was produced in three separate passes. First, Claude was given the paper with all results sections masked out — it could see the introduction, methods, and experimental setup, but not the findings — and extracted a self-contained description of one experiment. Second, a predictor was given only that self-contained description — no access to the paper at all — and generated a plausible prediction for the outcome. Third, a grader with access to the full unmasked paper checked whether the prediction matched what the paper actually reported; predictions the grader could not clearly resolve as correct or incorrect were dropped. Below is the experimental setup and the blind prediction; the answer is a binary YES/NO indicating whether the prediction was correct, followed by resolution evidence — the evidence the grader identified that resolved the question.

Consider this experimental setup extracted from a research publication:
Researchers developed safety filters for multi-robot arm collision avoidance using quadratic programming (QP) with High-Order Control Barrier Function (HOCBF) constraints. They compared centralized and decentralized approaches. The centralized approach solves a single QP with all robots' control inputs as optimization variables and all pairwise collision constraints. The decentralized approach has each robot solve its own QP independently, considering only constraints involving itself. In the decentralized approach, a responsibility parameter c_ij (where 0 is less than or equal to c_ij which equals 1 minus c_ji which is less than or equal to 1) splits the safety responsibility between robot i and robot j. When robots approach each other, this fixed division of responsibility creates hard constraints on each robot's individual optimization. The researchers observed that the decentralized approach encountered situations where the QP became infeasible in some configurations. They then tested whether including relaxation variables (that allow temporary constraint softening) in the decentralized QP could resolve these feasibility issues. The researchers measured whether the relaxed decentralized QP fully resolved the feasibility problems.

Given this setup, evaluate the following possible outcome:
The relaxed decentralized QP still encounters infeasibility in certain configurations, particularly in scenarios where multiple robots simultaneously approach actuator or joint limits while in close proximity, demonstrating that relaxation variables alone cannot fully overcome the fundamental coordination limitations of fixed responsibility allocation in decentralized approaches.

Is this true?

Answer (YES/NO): NO